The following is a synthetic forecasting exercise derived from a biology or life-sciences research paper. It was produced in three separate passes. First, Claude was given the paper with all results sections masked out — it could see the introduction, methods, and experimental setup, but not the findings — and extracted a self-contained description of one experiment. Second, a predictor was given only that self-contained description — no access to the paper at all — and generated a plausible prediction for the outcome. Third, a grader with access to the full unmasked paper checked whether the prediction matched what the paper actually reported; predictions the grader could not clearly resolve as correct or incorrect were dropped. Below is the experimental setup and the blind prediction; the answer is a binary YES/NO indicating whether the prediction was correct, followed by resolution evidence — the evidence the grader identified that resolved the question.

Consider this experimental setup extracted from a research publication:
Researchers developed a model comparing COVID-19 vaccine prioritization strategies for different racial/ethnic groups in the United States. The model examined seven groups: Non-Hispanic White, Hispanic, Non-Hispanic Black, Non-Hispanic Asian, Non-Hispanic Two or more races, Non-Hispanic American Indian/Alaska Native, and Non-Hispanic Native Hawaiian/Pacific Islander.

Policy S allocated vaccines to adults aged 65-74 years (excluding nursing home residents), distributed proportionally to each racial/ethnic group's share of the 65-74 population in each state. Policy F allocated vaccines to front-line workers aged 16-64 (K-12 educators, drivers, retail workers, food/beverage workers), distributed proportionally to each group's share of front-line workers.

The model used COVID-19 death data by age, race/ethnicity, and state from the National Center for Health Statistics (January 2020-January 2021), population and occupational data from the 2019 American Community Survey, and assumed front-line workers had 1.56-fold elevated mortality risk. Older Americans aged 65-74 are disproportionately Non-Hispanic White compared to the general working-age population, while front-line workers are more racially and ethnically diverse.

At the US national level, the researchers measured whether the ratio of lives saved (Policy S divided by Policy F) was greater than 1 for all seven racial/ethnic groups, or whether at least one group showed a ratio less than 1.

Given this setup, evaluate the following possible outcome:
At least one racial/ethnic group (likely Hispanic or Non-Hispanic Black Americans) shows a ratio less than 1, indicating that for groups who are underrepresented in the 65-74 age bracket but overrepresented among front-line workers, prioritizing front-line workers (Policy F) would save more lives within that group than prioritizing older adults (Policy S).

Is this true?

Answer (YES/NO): NO